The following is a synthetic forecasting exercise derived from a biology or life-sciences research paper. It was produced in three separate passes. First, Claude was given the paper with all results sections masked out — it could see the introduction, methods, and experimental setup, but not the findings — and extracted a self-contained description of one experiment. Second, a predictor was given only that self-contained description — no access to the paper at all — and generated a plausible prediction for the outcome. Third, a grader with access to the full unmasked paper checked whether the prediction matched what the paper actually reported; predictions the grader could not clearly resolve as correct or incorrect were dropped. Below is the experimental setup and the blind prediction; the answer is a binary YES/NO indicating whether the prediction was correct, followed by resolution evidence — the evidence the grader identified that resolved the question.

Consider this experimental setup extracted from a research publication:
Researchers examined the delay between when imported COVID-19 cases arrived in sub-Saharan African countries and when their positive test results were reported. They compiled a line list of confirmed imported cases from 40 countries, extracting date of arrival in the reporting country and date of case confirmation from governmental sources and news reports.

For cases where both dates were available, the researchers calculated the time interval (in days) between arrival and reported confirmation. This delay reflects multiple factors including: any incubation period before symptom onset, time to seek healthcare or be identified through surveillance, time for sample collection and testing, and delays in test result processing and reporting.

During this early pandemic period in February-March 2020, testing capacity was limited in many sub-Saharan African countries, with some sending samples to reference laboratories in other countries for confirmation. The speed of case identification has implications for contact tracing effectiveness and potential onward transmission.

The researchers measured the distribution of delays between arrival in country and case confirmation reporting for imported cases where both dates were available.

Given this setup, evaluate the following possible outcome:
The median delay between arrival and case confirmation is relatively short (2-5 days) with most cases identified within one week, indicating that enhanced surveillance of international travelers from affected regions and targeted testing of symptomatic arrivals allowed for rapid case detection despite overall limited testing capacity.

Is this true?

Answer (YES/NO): YES